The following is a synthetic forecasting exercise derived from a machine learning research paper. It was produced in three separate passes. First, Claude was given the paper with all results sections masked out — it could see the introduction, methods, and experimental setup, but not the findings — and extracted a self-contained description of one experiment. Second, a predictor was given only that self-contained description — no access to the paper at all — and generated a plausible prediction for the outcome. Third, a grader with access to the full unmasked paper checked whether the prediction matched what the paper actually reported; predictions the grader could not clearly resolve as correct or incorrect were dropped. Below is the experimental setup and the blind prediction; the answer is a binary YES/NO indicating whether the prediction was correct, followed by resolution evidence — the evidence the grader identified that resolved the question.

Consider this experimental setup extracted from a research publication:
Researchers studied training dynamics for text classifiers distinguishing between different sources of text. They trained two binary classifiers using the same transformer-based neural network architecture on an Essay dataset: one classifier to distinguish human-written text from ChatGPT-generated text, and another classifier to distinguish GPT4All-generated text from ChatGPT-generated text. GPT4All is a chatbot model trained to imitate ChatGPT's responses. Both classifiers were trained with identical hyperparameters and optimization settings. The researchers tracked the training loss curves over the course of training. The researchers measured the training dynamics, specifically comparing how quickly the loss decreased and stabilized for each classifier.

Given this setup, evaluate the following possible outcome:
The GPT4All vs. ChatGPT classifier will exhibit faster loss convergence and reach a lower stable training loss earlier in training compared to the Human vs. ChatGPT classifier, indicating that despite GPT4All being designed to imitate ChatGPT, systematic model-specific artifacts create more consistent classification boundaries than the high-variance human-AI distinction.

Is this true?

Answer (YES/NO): NO